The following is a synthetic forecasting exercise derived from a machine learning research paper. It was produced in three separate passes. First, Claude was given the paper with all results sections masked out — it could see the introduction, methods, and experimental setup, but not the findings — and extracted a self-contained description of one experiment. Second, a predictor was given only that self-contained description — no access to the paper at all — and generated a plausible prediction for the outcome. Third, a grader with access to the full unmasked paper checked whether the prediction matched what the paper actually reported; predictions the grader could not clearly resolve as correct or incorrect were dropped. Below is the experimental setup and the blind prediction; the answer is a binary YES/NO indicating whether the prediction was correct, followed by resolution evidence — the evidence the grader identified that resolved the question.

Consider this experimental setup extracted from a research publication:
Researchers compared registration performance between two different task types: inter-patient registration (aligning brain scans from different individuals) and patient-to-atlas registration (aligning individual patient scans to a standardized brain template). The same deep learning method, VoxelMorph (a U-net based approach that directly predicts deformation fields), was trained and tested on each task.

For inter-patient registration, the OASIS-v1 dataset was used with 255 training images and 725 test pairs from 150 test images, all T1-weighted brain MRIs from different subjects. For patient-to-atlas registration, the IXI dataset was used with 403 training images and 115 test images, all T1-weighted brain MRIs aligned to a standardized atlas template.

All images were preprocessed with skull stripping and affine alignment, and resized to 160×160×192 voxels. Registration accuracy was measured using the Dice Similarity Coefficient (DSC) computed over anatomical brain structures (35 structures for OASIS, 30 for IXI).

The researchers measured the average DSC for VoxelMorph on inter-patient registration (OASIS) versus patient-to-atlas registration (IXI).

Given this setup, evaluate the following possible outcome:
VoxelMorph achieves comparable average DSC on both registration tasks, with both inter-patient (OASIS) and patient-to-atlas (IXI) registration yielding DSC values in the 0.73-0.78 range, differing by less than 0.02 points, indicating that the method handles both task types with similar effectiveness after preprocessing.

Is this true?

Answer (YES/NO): NO